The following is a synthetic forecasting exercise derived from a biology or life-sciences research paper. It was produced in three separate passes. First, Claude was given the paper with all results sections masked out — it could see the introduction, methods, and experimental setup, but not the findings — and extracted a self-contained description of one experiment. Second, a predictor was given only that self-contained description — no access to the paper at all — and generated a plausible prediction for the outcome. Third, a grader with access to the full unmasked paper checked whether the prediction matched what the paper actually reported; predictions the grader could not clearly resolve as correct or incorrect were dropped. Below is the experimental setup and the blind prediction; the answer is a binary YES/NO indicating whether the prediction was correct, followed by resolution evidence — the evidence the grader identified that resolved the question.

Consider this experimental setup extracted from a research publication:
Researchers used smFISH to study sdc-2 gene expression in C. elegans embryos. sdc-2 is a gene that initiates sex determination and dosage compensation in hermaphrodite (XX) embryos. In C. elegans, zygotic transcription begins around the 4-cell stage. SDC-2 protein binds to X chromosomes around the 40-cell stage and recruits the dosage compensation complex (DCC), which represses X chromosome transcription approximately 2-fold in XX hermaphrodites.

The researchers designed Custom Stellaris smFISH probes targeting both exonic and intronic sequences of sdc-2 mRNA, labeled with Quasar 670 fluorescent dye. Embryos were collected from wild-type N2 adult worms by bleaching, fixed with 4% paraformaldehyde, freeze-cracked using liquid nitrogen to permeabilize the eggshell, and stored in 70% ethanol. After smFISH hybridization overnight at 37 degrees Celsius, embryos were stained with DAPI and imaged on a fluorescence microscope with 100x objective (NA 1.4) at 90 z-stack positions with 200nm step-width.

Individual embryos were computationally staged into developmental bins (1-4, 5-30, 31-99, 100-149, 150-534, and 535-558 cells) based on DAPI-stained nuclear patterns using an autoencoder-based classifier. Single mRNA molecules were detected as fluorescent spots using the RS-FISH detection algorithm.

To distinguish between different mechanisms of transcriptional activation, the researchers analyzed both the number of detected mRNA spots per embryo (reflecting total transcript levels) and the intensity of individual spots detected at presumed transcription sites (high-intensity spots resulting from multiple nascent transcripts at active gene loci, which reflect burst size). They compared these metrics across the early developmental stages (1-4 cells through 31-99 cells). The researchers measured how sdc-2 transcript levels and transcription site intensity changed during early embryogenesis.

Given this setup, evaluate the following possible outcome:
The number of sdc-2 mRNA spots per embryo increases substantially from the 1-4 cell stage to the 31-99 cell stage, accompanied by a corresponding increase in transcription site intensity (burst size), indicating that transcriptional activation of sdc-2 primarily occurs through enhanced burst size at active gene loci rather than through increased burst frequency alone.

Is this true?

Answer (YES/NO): NO